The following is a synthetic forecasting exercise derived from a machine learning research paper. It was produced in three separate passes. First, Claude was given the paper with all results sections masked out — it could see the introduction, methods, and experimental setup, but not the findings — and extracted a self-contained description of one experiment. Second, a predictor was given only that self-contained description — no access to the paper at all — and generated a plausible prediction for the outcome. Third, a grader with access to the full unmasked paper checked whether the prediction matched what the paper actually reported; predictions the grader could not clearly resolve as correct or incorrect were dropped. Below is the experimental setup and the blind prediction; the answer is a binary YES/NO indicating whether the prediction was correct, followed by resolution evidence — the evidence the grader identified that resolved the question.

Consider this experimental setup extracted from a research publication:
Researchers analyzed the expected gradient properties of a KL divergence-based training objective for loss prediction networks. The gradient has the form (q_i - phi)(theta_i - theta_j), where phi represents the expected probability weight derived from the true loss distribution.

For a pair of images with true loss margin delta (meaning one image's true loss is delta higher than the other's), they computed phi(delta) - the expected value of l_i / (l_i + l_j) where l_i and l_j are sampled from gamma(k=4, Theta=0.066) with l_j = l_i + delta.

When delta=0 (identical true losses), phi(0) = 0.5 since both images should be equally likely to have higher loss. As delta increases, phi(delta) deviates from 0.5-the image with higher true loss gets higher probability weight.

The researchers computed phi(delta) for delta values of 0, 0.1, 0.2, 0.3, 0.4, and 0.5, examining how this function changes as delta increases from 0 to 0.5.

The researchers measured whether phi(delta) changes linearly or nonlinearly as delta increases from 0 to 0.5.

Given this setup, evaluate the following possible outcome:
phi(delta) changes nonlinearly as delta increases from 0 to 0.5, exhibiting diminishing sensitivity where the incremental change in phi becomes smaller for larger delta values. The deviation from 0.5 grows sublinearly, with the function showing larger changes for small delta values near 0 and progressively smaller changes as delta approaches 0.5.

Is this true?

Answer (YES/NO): YES